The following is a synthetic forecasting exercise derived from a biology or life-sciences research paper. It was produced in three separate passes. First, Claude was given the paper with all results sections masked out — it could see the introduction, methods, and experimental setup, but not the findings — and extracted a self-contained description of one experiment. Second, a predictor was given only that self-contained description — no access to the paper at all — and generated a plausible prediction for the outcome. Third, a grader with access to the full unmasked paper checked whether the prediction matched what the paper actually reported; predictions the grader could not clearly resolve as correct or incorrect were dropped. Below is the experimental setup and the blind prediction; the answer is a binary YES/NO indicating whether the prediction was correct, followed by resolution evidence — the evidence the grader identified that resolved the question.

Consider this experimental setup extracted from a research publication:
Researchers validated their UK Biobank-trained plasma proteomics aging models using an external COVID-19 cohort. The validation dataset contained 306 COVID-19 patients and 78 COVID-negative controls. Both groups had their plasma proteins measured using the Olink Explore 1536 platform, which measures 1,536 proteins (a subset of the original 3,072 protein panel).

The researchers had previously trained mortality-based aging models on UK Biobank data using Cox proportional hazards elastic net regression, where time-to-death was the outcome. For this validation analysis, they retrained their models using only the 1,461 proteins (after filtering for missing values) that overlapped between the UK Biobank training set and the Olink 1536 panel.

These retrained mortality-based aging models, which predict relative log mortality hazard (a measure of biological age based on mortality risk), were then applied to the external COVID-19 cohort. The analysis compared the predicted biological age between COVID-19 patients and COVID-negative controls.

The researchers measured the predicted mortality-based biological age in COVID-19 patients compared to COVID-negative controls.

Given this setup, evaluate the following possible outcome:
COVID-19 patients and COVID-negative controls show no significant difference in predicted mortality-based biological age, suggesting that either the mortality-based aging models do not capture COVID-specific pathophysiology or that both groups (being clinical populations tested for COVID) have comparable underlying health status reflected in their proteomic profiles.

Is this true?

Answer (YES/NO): YES